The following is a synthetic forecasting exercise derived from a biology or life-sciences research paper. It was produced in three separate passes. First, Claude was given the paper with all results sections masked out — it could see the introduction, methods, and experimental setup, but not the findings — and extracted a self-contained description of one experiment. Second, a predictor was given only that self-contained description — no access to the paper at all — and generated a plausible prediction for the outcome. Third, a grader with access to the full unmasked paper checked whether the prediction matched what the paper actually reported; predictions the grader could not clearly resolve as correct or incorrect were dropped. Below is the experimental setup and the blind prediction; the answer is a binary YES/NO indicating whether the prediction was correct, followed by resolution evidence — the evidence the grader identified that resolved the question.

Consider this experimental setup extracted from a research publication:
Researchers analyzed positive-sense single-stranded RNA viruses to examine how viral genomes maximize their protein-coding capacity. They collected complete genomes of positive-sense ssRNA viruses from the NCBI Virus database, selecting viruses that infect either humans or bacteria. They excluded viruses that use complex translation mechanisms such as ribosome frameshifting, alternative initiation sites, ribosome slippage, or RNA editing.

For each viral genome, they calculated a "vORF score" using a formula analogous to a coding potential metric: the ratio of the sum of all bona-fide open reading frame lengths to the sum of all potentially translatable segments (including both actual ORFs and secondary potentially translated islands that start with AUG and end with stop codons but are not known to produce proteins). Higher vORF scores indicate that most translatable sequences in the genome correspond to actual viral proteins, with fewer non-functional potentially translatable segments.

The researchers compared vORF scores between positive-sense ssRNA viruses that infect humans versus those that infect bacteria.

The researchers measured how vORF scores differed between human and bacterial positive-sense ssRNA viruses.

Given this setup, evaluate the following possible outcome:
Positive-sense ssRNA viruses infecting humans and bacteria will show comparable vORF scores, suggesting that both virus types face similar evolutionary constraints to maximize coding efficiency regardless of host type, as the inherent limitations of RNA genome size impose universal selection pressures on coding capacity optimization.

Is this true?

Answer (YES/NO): NO